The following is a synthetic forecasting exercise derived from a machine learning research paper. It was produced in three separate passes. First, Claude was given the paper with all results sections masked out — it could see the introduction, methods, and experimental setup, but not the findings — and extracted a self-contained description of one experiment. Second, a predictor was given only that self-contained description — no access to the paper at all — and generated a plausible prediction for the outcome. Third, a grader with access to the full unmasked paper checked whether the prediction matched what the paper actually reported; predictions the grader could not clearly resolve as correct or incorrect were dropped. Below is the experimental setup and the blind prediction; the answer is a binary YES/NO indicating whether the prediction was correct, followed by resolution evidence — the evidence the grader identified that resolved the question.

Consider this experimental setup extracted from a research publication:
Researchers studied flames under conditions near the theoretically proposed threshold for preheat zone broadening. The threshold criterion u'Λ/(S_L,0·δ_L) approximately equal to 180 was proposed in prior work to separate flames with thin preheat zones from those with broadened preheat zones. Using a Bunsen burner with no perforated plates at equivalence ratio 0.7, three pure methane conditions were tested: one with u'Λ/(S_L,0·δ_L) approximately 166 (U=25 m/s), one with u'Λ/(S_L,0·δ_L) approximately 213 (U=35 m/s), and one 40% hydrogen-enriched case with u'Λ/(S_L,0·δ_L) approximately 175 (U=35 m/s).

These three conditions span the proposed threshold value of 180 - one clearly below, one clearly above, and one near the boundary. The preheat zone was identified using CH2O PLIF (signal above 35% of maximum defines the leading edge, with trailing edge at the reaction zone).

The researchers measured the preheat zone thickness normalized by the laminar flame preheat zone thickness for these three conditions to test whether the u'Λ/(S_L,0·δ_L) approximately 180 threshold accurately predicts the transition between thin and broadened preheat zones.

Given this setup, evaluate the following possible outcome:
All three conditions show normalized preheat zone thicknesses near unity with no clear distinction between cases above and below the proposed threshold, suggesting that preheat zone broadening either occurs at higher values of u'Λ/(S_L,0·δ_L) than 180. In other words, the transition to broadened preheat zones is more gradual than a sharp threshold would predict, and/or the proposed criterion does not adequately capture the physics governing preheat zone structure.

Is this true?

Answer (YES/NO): NO